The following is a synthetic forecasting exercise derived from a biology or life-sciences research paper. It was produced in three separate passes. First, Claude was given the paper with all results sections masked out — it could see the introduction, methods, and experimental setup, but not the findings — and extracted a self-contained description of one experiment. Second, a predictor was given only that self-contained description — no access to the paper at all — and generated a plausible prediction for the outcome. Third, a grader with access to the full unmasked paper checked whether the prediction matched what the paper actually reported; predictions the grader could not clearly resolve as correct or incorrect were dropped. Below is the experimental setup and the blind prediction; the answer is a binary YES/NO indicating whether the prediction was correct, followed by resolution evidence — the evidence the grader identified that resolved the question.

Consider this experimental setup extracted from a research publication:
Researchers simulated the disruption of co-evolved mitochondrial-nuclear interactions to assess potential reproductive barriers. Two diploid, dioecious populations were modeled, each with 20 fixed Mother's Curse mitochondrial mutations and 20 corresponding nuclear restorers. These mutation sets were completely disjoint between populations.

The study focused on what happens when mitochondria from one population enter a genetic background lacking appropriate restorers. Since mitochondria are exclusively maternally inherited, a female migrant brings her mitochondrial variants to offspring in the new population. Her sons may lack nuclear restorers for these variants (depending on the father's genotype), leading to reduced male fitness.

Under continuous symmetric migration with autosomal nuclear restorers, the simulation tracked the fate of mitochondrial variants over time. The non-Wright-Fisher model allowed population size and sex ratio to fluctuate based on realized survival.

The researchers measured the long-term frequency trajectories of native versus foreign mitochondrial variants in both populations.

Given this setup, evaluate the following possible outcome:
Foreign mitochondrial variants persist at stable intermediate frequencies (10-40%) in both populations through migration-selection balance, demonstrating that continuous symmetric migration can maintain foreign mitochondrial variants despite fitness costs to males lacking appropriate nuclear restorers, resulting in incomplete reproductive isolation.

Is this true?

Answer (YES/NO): NO